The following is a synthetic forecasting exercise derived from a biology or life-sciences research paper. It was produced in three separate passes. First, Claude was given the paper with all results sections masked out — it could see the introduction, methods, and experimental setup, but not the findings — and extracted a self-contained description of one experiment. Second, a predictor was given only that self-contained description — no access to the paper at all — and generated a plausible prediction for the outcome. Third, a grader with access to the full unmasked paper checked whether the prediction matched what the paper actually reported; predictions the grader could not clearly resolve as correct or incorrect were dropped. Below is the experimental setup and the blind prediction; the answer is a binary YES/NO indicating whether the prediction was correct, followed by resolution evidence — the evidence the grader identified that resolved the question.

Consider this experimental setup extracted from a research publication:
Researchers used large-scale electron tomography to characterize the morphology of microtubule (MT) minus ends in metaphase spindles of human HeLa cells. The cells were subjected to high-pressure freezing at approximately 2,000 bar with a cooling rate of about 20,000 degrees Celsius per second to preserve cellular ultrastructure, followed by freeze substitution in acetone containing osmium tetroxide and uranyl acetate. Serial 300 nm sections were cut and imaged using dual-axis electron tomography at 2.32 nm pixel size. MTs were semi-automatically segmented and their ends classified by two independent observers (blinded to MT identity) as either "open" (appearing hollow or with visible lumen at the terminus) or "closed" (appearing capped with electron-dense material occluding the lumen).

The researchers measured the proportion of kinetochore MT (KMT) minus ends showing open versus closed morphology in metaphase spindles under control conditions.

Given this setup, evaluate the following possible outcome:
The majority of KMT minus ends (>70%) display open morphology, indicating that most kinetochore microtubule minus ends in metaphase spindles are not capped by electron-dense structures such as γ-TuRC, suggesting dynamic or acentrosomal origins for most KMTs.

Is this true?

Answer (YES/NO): NO